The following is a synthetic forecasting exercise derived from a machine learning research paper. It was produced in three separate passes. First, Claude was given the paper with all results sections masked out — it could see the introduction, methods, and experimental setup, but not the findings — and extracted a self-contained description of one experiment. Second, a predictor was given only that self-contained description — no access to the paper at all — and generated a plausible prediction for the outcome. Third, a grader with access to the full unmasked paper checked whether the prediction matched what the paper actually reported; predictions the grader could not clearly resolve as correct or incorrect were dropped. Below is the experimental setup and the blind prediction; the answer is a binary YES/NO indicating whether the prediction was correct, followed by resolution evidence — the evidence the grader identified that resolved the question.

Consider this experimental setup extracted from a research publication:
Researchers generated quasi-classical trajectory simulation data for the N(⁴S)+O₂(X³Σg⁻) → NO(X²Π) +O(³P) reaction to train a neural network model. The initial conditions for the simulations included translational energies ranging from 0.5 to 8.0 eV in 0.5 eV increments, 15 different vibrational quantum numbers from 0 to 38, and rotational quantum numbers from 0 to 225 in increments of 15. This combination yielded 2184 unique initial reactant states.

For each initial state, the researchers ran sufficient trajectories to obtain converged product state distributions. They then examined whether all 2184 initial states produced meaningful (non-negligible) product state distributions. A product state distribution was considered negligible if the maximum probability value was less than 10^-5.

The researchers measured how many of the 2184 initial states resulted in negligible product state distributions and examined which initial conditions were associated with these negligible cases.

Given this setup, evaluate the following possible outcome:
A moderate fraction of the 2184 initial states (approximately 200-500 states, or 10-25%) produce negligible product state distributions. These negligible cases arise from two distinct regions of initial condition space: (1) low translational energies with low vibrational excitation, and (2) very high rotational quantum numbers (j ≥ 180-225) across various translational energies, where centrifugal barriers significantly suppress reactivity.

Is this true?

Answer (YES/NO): NO